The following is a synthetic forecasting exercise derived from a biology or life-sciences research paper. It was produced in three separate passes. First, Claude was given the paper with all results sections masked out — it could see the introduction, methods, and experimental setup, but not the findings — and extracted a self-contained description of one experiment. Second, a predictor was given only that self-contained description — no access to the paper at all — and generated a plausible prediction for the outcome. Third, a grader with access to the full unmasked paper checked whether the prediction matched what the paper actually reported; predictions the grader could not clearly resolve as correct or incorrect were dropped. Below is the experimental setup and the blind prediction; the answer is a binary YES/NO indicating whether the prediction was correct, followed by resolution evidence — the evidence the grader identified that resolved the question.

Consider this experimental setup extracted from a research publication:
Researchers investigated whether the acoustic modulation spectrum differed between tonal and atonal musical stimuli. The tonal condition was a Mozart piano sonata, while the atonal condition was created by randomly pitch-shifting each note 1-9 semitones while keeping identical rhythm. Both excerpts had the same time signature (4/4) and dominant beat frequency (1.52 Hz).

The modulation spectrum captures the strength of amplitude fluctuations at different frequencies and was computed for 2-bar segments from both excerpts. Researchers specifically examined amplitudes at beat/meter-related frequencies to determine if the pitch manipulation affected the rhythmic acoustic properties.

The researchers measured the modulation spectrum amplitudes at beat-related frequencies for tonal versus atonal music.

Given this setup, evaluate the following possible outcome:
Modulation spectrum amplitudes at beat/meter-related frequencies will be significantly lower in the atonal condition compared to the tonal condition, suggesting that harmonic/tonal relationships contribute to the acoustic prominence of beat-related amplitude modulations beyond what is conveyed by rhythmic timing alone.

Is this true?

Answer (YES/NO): NO